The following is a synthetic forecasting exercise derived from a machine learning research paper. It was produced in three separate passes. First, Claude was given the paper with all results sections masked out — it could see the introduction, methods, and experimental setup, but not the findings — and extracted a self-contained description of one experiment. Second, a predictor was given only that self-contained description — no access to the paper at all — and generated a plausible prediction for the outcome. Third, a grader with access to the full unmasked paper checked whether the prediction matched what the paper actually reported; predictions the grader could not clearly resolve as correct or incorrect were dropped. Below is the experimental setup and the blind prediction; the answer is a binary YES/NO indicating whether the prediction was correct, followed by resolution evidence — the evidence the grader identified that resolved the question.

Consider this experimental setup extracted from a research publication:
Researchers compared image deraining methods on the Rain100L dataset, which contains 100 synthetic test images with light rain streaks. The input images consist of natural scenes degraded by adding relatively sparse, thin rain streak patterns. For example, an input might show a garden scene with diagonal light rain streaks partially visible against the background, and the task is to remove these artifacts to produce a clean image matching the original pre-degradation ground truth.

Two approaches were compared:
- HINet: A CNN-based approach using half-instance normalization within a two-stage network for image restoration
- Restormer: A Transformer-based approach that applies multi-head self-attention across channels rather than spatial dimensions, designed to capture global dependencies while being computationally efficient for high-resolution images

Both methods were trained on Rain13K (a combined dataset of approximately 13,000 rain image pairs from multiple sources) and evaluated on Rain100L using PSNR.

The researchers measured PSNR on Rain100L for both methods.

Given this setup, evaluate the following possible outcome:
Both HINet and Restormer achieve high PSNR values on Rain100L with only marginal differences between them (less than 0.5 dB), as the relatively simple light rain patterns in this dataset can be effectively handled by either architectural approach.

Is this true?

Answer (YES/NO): NO